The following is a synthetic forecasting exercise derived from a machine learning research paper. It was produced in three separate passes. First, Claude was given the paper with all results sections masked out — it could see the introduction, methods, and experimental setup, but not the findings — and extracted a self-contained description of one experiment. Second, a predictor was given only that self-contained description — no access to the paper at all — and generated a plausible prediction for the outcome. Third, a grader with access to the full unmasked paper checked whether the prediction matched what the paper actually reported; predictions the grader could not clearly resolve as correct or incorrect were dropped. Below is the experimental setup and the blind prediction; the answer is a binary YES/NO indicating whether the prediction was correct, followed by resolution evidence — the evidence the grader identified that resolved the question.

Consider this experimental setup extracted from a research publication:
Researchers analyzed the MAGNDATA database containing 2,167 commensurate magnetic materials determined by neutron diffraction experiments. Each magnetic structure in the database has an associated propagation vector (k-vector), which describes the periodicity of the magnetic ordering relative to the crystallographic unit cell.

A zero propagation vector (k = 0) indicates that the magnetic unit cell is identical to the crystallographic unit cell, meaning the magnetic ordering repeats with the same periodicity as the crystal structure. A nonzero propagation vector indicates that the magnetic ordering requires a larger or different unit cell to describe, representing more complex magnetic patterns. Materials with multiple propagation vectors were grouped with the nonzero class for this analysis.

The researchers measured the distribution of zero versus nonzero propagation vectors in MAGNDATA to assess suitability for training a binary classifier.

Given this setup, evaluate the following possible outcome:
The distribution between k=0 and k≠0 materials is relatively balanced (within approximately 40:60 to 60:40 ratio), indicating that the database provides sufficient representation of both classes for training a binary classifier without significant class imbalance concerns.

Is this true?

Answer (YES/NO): YES